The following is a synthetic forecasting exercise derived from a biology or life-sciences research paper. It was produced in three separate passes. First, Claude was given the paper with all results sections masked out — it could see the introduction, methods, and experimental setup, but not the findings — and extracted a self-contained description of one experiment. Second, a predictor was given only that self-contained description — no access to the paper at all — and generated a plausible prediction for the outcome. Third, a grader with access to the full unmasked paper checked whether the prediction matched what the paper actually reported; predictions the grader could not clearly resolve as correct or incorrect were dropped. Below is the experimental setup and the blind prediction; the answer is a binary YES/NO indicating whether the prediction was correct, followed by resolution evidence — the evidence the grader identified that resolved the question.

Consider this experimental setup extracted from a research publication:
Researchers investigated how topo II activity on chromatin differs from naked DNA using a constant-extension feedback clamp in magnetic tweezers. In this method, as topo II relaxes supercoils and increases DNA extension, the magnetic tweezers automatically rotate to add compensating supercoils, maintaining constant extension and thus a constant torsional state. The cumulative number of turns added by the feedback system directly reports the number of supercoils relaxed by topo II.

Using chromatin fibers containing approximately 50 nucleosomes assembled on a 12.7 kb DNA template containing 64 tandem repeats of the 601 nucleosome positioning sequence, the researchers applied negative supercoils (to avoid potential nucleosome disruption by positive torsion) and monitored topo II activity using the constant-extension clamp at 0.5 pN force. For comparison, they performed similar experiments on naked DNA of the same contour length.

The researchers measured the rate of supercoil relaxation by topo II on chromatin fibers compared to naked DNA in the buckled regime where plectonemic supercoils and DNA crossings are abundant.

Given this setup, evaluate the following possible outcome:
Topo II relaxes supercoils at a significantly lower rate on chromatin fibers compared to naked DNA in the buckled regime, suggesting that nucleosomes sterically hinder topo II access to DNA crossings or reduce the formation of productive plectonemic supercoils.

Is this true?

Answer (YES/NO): NO